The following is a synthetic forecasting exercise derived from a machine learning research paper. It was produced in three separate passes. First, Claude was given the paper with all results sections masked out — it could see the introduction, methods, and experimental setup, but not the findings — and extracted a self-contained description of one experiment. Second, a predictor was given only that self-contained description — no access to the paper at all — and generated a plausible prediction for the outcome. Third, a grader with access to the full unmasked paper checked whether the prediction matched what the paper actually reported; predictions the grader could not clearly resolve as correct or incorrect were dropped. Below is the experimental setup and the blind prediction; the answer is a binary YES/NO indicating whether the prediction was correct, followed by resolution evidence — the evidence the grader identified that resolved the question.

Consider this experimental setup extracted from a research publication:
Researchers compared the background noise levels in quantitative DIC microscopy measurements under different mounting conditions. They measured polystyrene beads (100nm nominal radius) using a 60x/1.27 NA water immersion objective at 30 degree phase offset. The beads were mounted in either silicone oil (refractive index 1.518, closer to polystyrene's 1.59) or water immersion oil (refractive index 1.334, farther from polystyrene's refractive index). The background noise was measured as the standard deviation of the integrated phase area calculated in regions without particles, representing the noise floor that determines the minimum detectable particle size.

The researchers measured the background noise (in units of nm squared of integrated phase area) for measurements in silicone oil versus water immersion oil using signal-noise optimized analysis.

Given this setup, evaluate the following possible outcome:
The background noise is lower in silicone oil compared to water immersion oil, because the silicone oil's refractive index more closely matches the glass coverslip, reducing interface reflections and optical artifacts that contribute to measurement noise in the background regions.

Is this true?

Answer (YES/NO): YES